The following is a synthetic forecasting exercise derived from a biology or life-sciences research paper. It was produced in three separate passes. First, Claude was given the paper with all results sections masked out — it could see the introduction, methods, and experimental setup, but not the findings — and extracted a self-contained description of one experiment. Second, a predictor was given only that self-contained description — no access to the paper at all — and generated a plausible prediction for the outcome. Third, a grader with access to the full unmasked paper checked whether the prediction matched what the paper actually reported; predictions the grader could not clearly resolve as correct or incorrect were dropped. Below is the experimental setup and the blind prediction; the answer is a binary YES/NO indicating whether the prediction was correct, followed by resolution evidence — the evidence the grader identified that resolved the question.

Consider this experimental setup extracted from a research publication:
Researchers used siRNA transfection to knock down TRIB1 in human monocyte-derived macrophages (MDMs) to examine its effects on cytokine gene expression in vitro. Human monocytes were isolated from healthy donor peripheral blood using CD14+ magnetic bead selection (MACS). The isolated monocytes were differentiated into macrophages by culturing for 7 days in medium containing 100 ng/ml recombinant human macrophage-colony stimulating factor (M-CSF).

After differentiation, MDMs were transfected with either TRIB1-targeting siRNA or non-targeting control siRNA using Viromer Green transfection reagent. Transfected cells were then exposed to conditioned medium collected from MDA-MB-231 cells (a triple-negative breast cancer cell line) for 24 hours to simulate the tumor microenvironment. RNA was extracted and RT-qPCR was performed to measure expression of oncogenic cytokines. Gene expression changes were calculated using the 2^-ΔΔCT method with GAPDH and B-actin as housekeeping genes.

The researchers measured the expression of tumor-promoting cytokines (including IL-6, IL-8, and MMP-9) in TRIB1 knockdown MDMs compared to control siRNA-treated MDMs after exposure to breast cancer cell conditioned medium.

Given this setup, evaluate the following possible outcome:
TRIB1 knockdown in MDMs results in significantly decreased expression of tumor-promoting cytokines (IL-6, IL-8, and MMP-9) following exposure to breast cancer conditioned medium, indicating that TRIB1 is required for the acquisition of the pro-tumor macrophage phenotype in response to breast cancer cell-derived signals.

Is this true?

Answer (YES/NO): NO